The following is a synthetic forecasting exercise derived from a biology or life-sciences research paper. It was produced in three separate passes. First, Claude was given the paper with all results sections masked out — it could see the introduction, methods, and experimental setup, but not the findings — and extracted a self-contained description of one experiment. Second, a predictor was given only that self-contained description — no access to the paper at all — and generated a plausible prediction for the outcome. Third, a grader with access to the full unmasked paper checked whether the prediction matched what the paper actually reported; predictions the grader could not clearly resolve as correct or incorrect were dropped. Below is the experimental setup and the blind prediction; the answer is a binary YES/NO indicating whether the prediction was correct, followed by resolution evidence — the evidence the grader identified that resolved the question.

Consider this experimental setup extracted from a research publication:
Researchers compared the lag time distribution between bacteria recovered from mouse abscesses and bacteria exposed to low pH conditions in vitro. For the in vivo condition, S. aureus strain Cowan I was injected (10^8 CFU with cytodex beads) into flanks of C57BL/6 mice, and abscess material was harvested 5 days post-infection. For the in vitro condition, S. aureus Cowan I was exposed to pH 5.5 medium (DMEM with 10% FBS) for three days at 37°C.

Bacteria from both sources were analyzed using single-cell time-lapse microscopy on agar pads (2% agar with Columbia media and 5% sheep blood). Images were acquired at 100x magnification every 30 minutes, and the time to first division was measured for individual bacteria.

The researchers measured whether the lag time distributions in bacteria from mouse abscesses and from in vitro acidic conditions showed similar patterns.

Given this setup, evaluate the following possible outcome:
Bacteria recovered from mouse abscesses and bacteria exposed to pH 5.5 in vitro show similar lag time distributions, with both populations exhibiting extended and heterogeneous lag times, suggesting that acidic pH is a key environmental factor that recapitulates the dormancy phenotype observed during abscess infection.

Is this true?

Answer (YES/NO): NO